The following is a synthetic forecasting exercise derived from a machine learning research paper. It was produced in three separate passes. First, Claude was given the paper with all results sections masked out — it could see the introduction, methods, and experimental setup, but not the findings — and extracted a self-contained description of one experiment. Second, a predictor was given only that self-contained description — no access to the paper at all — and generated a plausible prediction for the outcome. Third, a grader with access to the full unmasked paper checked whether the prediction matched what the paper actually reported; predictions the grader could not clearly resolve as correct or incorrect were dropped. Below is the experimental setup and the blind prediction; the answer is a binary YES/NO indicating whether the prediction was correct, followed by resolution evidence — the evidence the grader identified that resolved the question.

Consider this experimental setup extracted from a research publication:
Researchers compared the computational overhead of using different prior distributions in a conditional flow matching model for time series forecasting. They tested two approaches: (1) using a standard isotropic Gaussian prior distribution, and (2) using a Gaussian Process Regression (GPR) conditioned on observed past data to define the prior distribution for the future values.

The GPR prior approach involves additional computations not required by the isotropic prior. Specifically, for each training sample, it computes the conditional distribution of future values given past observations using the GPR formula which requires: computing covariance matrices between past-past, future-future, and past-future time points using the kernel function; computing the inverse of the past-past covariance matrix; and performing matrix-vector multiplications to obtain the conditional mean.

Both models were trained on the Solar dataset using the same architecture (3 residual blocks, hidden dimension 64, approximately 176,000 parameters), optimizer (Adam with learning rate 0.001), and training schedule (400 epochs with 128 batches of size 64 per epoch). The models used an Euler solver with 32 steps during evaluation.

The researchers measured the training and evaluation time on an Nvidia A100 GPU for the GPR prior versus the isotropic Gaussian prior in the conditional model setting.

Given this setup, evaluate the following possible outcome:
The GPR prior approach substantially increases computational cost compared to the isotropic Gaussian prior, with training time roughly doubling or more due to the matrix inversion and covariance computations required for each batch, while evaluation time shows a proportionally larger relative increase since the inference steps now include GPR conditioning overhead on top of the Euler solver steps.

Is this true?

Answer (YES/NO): NO